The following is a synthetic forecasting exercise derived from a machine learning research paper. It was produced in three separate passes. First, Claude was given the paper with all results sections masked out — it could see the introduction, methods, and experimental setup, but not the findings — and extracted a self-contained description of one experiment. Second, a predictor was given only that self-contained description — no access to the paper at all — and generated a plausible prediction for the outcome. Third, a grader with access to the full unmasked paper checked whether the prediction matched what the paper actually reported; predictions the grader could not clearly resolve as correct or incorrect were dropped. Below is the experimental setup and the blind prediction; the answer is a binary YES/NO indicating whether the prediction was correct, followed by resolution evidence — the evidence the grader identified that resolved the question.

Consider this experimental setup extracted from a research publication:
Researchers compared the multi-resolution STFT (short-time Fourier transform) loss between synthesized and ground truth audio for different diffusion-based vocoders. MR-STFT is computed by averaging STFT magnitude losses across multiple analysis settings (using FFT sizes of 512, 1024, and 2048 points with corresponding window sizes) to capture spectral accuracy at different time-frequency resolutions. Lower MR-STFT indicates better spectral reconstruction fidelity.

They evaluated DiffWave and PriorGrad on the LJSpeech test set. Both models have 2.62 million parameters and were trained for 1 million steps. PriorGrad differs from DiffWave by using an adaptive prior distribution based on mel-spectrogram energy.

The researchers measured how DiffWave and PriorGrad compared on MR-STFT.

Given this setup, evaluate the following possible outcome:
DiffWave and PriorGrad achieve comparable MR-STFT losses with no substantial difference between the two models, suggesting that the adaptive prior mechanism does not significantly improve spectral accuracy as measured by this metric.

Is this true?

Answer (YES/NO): NO